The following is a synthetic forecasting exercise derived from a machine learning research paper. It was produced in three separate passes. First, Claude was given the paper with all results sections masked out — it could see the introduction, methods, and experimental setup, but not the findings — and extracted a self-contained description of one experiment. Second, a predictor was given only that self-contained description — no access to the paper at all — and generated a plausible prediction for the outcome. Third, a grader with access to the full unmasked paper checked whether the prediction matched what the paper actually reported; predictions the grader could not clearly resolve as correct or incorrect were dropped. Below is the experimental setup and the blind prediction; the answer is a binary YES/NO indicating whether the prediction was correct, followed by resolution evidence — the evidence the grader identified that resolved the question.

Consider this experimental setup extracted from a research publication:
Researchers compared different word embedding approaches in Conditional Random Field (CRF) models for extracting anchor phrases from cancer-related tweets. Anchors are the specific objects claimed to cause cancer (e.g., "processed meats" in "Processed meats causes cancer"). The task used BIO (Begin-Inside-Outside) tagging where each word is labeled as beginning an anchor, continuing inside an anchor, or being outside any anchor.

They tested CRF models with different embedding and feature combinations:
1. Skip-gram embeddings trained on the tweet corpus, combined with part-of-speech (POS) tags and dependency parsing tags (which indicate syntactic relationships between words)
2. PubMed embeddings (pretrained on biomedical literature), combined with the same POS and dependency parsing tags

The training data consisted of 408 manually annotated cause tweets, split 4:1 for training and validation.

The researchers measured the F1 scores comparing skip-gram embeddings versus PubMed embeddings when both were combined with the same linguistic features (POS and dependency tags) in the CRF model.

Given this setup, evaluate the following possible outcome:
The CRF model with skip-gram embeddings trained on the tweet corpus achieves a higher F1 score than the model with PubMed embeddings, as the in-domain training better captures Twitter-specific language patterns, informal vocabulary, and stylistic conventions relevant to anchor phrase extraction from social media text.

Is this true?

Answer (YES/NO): YES